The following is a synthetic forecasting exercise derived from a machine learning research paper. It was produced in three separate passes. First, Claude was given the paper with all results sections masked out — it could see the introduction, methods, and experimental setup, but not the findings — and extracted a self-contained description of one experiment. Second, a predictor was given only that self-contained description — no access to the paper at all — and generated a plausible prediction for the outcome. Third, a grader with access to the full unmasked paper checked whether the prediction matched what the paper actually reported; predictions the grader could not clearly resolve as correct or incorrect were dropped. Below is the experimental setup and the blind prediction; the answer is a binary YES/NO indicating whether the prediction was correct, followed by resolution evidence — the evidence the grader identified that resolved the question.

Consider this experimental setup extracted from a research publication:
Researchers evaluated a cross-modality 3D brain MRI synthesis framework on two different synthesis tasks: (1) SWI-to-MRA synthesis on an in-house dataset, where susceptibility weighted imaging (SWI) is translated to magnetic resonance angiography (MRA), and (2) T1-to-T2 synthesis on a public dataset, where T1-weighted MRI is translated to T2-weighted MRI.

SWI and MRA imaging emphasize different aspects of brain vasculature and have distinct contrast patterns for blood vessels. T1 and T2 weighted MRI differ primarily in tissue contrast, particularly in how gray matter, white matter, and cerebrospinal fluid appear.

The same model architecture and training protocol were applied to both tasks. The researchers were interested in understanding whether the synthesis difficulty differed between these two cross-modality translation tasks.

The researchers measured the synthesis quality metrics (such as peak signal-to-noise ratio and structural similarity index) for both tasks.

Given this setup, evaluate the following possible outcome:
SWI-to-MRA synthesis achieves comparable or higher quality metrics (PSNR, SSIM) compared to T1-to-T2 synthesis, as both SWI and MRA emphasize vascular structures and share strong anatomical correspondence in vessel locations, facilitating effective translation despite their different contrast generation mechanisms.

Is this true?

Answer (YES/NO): YES